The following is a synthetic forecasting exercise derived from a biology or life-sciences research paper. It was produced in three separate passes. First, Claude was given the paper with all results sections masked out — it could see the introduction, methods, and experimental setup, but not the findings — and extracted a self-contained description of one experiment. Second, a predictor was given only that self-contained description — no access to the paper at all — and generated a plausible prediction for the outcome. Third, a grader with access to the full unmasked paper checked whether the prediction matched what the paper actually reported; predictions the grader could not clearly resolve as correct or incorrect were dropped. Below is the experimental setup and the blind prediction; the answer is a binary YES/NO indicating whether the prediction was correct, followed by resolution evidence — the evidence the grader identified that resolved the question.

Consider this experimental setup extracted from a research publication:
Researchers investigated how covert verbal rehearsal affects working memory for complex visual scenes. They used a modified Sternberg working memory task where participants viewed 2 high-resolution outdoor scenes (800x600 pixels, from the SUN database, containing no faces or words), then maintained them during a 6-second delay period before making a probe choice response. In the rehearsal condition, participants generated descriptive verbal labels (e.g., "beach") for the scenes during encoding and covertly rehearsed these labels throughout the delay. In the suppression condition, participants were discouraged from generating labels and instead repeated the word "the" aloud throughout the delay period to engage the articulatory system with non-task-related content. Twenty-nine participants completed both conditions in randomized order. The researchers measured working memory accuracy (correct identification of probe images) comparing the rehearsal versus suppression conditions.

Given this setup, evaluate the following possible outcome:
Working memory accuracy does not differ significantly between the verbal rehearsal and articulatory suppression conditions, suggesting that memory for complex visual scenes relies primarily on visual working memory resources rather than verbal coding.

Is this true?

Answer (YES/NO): YES